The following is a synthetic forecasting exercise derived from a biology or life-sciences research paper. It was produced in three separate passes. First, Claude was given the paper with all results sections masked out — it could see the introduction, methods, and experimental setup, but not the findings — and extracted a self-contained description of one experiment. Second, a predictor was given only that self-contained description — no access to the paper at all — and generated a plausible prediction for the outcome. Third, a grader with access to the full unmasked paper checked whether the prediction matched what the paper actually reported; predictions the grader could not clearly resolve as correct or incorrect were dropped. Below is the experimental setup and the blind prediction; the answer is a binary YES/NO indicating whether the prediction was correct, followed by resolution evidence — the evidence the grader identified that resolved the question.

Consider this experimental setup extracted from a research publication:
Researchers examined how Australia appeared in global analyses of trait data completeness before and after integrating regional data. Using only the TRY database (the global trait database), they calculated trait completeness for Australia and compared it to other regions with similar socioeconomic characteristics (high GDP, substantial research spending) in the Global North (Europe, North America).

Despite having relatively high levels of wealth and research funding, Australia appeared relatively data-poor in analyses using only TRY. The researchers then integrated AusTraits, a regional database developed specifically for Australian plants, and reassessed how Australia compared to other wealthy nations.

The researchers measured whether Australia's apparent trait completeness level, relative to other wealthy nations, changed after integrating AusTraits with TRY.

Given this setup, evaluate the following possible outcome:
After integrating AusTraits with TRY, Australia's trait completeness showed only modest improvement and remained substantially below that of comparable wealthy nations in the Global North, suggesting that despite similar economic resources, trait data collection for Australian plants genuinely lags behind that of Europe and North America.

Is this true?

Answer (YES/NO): NO